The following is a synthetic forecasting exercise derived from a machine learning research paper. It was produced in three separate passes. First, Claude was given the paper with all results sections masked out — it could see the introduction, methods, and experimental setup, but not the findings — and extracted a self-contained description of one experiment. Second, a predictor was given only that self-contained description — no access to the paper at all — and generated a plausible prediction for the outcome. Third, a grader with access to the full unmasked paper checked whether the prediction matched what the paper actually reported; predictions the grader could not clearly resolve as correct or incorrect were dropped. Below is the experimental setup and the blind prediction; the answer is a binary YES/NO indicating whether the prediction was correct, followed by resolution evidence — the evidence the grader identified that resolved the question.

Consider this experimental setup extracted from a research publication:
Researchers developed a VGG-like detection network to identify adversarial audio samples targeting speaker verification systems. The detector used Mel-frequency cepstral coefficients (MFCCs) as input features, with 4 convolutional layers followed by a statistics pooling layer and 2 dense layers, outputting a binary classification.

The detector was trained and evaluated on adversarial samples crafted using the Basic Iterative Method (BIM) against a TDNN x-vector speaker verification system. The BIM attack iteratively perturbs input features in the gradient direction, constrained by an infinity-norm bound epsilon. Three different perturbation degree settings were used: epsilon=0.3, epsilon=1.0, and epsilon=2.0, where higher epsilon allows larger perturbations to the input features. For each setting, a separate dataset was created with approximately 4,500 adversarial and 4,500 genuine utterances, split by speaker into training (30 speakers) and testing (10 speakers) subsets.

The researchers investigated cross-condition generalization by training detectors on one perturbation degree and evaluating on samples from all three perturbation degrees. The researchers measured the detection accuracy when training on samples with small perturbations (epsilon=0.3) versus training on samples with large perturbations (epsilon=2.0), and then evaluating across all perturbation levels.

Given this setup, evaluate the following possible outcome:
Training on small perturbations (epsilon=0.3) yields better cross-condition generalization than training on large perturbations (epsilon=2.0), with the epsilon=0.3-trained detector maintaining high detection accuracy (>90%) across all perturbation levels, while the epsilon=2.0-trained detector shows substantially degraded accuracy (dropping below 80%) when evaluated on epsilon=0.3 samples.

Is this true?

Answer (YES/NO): YES